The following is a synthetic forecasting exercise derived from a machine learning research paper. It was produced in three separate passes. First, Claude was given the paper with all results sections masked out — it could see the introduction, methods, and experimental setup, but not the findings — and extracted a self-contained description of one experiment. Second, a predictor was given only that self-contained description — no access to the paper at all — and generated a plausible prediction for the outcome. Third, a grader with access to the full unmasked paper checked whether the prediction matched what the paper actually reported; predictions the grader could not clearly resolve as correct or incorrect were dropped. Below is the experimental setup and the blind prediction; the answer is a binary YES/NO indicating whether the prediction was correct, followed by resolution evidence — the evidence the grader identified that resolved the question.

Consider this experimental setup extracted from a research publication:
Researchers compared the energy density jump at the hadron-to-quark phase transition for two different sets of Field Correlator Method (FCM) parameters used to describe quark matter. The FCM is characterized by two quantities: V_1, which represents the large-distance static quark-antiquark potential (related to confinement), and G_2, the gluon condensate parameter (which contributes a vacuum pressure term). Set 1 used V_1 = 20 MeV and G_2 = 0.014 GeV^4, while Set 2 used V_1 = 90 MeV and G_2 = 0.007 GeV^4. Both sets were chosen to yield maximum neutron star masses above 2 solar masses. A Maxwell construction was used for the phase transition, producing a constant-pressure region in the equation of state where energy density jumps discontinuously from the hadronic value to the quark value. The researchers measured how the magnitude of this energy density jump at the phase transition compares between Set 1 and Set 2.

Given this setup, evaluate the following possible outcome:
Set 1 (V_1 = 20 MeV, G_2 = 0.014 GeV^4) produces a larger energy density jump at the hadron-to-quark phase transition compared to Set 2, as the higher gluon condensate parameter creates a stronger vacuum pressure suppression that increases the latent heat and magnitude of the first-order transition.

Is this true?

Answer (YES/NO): YES